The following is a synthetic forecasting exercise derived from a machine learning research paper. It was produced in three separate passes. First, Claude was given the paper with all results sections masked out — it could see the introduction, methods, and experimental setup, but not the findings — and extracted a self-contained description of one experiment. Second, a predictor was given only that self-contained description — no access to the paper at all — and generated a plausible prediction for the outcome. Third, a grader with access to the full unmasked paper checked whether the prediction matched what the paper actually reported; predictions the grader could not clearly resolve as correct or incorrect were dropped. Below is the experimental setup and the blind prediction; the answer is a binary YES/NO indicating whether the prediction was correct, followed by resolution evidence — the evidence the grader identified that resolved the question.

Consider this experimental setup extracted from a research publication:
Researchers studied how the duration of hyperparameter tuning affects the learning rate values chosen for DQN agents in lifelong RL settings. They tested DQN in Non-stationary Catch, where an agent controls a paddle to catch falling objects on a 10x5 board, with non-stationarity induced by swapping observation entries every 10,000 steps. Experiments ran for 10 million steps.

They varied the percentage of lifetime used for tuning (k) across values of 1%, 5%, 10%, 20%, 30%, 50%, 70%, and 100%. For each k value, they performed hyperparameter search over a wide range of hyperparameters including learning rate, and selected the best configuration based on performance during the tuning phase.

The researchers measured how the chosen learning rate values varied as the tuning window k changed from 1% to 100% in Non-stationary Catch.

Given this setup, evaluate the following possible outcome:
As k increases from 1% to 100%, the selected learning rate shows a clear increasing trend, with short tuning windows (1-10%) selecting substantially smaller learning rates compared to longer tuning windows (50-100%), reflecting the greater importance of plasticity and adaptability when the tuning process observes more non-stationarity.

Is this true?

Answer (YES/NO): NO